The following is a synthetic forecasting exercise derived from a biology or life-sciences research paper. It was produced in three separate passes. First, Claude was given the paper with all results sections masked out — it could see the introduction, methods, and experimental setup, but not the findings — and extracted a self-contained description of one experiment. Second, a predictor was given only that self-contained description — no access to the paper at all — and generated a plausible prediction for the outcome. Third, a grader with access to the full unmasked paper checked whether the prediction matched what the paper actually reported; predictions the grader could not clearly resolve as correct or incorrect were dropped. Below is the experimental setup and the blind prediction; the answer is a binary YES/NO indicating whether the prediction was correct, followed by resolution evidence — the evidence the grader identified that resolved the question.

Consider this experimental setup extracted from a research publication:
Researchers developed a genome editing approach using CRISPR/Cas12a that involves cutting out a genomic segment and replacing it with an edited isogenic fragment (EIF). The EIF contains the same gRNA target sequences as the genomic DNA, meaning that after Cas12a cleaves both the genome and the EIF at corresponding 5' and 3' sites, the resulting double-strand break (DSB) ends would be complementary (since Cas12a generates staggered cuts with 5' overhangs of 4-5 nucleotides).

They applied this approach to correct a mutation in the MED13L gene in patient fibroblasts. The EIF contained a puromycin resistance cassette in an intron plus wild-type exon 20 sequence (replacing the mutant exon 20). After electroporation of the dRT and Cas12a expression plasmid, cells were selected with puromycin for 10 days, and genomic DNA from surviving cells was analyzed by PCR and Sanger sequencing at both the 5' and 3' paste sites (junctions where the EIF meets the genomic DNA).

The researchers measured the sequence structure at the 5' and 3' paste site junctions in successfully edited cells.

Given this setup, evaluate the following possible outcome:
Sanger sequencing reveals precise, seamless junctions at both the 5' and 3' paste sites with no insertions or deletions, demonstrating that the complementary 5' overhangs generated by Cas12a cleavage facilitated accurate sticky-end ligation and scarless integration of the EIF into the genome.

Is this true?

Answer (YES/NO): NO